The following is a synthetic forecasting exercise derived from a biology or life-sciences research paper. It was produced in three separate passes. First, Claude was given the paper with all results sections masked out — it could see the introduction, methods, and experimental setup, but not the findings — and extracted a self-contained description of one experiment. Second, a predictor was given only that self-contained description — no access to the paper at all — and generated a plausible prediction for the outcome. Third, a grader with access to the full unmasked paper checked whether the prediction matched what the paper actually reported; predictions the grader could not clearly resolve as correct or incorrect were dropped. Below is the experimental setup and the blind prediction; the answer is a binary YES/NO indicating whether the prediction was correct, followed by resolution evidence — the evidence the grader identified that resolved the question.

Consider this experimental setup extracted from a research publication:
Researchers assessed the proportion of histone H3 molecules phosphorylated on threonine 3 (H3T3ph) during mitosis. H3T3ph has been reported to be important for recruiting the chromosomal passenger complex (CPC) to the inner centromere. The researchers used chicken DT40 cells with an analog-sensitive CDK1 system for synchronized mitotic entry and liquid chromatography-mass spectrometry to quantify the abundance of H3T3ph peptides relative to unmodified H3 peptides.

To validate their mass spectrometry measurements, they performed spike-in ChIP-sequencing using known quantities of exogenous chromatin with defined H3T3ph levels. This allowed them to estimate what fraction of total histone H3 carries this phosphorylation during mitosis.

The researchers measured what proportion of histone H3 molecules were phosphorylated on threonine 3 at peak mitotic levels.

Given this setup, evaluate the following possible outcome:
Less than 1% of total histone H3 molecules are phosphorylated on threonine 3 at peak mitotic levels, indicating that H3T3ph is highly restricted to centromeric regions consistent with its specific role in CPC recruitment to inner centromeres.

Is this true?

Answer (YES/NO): NO